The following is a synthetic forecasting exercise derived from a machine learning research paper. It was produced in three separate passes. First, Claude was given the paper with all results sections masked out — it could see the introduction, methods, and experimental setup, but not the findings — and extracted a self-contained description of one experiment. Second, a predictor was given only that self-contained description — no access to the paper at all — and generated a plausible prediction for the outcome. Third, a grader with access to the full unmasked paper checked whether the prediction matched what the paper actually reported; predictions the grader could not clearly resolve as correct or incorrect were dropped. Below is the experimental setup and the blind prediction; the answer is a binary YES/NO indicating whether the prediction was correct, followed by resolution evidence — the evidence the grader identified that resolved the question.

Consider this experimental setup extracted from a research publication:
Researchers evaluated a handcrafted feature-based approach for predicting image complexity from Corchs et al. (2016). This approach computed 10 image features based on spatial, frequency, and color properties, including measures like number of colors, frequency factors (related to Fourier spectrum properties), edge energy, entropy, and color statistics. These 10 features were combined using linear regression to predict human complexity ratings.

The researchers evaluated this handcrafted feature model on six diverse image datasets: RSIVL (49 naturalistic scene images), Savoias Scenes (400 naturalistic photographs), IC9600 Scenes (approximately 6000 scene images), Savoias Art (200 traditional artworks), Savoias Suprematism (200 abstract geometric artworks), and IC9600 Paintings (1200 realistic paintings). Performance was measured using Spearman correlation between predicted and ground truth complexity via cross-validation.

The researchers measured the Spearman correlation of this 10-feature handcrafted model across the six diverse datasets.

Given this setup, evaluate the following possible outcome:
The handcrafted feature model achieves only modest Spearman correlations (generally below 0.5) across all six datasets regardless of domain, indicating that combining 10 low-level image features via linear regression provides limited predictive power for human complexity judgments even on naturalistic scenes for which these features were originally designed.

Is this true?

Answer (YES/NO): NO